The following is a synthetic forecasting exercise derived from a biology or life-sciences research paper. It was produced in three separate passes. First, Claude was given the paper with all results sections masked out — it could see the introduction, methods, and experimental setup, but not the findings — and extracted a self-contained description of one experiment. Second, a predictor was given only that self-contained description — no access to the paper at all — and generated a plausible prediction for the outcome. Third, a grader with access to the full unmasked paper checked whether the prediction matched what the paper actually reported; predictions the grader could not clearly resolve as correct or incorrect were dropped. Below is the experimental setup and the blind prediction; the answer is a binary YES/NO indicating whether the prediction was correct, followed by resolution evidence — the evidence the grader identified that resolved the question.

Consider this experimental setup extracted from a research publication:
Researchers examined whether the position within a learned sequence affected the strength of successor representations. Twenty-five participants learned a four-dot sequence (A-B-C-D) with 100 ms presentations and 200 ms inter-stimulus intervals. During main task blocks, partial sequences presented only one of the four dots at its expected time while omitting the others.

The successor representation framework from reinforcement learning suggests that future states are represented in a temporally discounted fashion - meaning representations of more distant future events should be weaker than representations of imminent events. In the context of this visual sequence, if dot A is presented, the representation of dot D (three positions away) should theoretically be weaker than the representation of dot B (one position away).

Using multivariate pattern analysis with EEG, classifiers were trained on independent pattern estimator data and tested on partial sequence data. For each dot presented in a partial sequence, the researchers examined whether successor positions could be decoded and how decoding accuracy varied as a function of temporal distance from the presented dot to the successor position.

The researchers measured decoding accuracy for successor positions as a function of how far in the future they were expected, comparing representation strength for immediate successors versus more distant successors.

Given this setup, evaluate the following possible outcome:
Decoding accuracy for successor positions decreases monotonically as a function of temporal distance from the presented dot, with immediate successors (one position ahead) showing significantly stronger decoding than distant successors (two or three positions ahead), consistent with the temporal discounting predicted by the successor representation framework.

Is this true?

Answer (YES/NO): YES